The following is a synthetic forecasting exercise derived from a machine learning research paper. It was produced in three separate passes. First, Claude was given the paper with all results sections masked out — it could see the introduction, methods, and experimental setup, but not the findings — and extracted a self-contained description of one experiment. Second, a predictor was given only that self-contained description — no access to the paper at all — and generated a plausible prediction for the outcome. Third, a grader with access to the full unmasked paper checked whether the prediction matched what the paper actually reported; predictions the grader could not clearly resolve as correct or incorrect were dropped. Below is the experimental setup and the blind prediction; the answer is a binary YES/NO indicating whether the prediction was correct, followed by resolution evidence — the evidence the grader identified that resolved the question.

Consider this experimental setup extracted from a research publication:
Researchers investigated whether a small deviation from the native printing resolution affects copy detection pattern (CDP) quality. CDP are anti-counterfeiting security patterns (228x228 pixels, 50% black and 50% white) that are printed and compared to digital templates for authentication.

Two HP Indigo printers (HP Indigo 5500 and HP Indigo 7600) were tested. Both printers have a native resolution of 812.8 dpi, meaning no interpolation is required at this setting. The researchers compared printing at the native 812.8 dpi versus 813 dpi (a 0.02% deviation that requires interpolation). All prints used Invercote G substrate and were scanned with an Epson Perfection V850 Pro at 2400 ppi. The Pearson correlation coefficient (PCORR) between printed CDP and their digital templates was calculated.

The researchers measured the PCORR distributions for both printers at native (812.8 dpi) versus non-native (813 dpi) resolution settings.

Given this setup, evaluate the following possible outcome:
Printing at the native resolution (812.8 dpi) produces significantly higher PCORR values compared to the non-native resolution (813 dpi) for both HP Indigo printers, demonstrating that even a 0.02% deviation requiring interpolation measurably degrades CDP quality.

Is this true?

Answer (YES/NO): NO